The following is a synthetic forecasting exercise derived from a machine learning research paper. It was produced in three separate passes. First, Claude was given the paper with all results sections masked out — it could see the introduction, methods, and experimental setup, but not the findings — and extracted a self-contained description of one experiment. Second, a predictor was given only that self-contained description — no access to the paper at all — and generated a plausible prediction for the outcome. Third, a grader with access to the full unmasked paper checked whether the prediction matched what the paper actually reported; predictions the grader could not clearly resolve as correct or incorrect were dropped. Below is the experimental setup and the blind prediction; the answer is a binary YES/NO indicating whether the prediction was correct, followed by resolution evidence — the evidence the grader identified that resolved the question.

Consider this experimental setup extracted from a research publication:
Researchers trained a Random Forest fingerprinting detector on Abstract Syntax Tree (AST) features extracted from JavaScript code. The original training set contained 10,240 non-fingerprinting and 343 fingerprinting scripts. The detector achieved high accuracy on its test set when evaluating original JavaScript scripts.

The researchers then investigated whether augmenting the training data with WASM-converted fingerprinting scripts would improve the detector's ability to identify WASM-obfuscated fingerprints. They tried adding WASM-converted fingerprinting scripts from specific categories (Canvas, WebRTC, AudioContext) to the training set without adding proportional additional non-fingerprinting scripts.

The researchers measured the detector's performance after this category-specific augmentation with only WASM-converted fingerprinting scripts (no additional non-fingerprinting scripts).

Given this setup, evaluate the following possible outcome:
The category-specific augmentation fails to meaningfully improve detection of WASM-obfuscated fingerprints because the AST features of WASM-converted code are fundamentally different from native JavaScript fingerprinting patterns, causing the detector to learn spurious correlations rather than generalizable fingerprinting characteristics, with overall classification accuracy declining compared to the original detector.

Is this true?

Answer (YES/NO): NO